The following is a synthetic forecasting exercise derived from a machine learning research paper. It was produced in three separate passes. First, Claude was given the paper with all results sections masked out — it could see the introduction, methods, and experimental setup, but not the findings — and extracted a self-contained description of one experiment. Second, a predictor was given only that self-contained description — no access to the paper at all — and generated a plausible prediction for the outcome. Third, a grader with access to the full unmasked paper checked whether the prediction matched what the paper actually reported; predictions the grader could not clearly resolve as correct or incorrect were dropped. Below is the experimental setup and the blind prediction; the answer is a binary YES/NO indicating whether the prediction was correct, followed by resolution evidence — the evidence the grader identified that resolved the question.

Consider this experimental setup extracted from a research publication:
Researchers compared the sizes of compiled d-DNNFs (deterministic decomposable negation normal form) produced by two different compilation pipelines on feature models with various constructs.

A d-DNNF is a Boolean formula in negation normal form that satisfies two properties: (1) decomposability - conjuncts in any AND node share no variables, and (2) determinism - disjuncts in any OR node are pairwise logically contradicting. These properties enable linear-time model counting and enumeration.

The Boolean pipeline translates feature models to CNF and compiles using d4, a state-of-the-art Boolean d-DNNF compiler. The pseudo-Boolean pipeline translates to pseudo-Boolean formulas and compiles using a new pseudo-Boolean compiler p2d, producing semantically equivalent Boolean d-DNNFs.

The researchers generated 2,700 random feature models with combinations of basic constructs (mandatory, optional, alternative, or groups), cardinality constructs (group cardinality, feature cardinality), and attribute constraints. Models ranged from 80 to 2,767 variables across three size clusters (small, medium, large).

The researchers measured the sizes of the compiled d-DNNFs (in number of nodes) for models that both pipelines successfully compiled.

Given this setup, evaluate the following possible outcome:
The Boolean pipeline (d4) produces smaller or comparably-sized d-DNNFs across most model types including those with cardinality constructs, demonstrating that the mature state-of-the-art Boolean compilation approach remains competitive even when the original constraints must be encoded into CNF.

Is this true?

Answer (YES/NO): NO